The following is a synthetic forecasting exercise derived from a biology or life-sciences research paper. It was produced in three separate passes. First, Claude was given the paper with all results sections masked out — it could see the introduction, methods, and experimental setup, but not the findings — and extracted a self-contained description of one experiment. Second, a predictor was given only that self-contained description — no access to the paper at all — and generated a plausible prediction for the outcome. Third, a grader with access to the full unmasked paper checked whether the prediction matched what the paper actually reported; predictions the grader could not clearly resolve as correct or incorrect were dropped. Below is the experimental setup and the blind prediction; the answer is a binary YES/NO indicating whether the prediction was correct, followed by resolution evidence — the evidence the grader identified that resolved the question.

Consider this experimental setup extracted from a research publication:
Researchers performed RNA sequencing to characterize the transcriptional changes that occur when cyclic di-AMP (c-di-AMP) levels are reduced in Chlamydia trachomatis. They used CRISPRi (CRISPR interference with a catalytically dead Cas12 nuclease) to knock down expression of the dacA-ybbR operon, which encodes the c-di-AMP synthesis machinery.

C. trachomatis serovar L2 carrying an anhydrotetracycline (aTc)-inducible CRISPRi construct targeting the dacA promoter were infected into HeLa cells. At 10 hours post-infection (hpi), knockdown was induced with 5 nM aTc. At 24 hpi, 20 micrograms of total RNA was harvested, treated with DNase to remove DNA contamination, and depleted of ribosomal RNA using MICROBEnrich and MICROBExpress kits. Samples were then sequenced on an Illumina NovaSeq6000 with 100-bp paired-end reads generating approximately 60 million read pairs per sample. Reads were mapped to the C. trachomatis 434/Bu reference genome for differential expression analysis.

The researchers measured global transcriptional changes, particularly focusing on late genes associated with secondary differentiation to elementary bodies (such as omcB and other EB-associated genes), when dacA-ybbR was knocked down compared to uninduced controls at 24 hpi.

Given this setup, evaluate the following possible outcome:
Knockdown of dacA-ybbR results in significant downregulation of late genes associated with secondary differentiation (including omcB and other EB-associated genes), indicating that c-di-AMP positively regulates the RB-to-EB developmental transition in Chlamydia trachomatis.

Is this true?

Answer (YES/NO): YES